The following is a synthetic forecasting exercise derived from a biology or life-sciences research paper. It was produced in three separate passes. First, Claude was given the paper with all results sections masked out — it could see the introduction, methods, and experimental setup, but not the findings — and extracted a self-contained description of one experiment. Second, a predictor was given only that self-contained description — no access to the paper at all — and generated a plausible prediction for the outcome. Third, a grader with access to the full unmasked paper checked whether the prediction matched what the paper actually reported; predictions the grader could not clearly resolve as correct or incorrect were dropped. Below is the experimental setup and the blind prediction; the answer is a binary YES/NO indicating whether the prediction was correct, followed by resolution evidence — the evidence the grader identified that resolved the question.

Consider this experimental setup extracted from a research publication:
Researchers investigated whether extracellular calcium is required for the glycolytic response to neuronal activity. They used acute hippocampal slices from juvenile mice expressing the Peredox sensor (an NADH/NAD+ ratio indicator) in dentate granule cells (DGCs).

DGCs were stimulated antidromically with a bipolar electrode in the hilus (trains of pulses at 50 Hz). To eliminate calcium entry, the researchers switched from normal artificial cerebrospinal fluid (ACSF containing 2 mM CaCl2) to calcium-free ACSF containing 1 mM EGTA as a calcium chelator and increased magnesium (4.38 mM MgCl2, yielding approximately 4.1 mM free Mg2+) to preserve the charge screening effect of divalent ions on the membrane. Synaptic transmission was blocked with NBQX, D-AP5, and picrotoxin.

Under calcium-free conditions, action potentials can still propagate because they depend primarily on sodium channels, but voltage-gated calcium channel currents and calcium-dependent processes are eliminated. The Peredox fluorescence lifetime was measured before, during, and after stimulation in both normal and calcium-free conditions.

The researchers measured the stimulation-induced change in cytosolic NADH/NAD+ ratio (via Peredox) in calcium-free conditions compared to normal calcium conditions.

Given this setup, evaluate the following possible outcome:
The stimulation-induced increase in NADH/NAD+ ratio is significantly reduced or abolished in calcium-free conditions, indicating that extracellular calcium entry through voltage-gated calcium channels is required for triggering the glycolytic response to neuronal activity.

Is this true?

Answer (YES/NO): NO